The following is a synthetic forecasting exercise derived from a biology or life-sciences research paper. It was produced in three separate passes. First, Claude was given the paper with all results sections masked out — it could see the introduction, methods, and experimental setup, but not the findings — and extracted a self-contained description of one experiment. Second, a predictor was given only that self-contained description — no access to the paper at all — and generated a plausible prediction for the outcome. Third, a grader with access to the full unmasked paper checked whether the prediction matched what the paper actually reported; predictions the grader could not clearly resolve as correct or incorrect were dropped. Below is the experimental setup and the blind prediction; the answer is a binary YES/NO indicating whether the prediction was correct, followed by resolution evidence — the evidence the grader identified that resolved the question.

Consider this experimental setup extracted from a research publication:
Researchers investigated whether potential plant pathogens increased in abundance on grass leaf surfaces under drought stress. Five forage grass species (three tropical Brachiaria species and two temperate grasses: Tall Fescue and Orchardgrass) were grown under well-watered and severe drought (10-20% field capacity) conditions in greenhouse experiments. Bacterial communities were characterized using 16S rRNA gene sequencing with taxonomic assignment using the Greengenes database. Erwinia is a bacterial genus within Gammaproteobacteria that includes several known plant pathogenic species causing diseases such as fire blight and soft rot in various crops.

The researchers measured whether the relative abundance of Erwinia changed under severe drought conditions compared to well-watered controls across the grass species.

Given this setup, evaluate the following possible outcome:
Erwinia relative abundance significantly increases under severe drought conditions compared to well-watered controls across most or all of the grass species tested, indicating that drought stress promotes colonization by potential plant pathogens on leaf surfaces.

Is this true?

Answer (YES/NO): NO